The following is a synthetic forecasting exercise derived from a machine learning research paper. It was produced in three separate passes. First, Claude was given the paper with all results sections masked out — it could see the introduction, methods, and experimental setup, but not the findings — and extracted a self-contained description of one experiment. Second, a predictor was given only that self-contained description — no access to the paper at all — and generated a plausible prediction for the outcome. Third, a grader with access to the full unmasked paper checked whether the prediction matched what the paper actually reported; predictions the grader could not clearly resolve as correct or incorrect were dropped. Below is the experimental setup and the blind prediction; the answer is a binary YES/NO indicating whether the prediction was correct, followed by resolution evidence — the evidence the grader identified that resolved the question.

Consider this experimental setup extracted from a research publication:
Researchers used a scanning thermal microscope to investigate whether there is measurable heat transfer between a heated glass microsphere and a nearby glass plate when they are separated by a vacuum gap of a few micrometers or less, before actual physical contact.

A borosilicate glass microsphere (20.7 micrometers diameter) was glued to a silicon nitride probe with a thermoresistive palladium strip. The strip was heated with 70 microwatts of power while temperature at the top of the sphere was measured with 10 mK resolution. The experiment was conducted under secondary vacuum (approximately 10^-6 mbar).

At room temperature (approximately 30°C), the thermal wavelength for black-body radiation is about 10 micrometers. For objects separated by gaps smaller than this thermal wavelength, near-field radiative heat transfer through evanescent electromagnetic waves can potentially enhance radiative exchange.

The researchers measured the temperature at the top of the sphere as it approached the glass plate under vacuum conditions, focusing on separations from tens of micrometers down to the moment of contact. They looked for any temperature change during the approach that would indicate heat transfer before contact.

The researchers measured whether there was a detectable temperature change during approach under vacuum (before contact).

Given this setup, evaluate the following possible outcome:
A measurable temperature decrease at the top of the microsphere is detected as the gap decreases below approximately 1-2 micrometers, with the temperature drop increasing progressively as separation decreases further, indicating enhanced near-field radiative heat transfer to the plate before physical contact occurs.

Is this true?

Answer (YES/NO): NO